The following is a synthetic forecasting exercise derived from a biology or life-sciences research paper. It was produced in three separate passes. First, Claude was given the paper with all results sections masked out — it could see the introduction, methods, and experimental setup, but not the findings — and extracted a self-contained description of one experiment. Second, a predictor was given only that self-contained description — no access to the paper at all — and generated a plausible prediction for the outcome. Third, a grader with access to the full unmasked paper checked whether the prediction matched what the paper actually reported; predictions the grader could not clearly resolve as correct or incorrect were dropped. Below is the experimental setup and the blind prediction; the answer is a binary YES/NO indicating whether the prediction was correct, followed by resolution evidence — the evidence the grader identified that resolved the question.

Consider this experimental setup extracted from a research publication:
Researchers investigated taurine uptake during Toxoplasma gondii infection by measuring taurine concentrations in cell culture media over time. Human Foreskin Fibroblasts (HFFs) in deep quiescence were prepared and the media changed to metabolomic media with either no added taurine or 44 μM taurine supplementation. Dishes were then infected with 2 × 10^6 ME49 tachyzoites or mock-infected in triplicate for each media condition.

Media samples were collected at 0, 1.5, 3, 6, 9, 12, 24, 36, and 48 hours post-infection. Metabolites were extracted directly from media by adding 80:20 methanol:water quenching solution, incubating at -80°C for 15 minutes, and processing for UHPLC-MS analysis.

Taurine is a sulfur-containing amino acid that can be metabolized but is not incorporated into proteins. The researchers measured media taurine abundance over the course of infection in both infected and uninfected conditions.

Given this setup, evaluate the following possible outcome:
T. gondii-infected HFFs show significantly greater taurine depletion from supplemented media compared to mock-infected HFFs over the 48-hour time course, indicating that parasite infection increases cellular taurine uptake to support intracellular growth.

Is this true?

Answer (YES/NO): NO